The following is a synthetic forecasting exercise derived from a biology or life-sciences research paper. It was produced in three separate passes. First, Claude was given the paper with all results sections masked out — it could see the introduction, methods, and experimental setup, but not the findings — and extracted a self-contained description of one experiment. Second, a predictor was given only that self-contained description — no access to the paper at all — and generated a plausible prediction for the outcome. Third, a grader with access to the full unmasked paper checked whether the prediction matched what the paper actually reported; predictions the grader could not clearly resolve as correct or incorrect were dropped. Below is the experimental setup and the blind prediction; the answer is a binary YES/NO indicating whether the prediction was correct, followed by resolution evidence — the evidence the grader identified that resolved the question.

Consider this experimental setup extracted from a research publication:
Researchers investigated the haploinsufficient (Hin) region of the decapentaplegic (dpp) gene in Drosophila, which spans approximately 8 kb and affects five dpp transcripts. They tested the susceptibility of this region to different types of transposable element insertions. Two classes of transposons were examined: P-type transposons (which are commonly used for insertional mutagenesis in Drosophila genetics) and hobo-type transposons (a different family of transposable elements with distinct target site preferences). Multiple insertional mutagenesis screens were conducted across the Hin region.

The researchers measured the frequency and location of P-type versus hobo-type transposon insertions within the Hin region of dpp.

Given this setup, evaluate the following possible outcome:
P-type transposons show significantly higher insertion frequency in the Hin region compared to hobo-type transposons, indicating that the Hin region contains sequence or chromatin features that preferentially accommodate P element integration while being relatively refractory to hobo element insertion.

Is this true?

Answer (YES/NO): NO